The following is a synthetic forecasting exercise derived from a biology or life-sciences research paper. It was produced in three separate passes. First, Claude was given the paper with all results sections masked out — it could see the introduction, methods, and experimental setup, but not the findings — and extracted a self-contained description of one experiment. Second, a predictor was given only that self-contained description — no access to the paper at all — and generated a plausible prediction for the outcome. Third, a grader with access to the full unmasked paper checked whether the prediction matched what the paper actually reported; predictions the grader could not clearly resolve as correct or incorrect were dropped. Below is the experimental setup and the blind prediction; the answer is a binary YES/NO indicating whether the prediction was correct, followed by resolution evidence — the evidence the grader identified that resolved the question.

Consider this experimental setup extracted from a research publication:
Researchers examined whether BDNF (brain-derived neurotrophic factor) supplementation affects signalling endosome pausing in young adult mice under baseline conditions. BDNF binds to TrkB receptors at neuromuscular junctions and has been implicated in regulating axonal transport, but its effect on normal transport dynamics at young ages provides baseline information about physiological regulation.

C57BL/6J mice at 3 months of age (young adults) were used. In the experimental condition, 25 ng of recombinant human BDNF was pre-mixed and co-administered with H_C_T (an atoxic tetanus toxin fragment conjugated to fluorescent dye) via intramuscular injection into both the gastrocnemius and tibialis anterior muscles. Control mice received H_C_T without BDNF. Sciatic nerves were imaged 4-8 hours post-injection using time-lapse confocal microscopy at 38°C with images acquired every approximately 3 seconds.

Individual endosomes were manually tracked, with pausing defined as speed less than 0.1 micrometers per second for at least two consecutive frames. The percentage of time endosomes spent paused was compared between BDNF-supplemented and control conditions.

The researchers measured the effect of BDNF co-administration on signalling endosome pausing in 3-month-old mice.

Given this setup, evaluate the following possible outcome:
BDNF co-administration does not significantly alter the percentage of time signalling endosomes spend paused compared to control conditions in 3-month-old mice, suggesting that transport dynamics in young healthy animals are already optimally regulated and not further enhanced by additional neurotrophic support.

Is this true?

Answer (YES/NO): NO